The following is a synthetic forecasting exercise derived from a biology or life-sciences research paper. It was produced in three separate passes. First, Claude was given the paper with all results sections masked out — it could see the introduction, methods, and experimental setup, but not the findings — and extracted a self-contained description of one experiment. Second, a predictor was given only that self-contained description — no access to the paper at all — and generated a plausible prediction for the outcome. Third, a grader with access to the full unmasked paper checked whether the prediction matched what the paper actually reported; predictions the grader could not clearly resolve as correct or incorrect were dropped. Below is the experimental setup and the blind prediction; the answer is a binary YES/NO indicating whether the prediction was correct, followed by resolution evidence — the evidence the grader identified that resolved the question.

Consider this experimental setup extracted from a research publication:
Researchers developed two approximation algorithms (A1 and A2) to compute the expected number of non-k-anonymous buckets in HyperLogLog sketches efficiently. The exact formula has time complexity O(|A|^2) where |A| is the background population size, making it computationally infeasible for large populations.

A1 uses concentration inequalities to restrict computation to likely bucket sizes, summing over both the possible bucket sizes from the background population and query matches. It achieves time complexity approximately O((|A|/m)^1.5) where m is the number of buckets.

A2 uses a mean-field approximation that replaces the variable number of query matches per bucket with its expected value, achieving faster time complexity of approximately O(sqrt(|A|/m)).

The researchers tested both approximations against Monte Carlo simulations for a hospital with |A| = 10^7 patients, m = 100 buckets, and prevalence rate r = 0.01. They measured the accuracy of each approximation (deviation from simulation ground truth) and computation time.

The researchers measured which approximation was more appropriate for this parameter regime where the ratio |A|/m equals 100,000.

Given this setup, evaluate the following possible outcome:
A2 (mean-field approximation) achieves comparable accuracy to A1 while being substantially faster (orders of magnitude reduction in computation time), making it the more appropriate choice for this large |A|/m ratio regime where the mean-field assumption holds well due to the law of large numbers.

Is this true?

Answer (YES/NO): YES